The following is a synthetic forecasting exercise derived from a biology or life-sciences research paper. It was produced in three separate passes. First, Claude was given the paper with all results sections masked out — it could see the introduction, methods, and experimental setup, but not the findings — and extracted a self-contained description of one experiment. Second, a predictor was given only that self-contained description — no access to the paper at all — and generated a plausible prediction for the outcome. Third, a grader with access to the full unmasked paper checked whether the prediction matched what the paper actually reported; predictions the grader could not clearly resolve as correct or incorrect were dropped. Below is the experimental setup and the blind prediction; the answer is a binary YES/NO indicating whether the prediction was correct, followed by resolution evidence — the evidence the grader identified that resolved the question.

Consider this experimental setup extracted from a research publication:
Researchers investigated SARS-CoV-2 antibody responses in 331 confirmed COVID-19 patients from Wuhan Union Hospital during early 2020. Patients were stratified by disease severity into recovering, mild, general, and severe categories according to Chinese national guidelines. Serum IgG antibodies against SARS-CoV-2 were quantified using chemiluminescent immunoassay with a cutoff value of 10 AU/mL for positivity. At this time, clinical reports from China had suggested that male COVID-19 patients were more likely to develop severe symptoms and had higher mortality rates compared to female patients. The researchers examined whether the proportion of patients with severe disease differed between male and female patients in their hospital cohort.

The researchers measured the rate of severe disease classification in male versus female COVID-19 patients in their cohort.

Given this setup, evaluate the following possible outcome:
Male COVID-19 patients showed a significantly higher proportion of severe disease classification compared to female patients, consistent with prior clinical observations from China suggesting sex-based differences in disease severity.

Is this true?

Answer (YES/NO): NO